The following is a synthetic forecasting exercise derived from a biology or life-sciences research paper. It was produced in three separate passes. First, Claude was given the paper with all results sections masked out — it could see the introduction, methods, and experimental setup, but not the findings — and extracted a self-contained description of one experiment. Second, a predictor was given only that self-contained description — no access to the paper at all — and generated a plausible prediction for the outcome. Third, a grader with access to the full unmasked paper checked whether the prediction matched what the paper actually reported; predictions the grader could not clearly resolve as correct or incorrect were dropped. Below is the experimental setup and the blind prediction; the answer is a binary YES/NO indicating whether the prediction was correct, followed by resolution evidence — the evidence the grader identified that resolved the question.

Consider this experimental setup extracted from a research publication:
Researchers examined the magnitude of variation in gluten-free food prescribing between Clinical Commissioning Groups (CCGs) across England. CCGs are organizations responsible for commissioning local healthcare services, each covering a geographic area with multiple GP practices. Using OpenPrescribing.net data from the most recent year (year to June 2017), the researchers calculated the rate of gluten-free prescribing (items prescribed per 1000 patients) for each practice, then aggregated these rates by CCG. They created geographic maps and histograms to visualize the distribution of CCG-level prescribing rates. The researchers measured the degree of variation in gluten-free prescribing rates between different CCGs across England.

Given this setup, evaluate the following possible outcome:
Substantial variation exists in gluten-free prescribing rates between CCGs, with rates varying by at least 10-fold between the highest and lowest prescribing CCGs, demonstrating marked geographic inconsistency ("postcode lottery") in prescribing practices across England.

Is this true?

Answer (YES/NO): YES